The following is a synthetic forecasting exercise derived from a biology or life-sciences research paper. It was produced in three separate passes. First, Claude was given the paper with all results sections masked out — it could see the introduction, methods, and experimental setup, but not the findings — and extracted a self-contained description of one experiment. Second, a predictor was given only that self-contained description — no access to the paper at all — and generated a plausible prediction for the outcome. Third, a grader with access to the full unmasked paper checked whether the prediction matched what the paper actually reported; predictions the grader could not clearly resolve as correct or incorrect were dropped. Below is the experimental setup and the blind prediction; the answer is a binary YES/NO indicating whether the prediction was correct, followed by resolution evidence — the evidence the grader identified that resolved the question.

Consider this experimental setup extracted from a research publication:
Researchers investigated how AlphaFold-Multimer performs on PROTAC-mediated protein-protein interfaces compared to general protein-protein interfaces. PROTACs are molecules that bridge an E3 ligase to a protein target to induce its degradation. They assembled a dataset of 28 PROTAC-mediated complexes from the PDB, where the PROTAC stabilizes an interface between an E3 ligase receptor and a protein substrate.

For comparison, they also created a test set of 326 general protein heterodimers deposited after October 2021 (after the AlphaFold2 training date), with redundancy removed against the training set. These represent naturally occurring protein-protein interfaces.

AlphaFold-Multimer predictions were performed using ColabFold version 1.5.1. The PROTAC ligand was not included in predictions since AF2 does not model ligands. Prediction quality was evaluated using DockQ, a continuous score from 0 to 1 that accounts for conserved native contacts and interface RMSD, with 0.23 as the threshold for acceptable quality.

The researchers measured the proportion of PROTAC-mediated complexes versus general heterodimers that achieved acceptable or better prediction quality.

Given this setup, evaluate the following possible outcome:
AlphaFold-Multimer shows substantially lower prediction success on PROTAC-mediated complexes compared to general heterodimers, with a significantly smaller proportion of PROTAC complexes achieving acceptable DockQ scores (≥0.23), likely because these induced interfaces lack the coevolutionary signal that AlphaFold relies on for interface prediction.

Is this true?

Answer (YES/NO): YES